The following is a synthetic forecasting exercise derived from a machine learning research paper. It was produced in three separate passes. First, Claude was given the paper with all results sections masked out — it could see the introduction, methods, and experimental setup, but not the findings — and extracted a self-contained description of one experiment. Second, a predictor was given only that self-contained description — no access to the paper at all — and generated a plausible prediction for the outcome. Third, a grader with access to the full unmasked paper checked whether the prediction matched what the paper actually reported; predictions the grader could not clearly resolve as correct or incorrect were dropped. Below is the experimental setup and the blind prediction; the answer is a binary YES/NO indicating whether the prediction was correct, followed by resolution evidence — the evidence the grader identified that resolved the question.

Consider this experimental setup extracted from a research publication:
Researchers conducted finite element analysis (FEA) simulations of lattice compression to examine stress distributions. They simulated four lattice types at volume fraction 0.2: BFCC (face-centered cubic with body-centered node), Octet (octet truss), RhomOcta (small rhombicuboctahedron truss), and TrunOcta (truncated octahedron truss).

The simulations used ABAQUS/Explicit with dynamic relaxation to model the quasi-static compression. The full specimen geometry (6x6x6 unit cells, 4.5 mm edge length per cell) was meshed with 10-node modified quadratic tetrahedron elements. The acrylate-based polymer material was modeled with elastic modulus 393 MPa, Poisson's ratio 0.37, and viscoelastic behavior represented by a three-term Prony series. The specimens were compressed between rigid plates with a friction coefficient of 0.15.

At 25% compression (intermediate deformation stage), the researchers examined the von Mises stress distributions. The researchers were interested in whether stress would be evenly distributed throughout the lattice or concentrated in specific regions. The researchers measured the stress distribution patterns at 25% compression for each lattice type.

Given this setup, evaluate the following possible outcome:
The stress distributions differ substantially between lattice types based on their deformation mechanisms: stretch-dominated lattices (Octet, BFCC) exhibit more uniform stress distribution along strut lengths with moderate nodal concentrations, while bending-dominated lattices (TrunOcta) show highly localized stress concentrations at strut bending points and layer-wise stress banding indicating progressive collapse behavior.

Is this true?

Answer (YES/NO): NO